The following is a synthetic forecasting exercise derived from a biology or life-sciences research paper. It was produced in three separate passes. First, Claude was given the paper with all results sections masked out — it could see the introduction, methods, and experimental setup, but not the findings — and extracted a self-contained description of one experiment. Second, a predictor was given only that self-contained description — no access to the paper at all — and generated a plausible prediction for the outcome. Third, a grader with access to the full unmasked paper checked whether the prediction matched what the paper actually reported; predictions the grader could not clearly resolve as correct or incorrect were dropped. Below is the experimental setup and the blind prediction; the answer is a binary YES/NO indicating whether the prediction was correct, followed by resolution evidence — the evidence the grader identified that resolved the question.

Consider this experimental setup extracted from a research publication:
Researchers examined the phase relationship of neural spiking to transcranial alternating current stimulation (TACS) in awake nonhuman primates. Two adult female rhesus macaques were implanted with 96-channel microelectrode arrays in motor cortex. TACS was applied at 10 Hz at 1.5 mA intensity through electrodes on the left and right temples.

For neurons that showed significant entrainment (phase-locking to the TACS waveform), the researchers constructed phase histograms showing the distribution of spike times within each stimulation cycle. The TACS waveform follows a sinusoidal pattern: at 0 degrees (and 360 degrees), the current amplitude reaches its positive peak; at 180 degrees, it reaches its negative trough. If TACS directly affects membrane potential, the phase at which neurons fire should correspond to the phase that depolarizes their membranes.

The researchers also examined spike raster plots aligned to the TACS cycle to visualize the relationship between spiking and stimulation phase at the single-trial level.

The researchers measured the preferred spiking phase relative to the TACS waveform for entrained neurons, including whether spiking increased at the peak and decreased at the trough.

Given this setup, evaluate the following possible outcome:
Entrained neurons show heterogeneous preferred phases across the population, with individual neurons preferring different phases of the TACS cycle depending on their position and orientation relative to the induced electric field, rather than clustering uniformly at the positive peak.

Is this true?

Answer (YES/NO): NO